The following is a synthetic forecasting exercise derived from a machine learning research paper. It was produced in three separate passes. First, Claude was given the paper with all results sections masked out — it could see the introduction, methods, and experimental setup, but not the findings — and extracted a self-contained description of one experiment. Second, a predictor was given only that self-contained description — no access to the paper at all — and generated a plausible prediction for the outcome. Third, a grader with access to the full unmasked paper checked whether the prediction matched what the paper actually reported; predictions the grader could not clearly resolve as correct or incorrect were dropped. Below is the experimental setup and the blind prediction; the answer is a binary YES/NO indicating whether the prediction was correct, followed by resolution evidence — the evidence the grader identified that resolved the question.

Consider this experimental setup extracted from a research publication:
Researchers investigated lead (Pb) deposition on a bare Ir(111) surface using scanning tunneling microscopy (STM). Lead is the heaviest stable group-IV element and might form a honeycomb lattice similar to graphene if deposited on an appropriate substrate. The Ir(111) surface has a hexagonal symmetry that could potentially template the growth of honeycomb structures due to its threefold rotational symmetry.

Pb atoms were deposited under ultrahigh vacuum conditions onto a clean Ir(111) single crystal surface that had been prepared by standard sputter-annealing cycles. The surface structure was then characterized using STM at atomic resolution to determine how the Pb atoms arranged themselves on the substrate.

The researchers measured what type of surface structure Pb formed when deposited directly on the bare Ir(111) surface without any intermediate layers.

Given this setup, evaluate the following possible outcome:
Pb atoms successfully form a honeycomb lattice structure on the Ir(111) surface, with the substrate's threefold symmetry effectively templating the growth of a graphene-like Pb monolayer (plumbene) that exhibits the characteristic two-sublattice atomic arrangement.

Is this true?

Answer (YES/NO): NO